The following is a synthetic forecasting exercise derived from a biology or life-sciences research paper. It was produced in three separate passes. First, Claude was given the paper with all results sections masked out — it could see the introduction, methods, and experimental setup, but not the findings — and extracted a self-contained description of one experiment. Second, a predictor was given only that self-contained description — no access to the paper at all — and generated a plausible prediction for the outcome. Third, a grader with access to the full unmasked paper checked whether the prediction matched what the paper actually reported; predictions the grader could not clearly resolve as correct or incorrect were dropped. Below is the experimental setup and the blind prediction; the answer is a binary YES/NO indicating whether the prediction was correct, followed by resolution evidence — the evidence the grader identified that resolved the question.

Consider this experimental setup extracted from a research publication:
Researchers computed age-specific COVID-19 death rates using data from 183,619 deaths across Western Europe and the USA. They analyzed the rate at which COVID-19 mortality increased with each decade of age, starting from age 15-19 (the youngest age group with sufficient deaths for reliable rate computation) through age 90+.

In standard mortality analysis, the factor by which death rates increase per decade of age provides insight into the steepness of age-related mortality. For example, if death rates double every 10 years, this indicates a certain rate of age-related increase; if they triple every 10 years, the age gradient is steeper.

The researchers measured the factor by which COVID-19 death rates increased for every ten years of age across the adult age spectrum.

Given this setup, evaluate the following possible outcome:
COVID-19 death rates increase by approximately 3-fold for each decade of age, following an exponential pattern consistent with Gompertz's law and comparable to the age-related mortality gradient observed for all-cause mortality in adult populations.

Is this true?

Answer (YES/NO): NO